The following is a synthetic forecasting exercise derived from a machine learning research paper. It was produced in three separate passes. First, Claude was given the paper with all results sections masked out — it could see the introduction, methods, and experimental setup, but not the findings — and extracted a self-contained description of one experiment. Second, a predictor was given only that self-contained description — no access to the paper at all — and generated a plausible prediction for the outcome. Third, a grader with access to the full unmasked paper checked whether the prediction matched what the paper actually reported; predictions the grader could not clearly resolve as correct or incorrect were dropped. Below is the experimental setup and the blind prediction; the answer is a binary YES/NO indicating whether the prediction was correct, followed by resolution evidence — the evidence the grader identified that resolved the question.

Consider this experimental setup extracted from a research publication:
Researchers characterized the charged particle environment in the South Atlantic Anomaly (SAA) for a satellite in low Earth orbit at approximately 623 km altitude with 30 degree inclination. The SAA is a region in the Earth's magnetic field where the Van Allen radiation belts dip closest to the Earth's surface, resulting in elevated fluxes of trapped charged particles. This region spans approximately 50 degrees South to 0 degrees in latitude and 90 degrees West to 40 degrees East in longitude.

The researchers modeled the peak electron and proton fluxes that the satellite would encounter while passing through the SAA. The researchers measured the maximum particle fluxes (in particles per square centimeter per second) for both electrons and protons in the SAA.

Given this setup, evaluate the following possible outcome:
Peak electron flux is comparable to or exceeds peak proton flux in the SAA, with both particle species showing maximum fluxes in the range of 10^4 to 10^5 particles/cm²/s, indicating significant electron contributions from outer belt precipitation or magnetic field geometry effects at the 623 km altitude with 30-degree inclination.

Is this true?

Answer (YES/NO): NO